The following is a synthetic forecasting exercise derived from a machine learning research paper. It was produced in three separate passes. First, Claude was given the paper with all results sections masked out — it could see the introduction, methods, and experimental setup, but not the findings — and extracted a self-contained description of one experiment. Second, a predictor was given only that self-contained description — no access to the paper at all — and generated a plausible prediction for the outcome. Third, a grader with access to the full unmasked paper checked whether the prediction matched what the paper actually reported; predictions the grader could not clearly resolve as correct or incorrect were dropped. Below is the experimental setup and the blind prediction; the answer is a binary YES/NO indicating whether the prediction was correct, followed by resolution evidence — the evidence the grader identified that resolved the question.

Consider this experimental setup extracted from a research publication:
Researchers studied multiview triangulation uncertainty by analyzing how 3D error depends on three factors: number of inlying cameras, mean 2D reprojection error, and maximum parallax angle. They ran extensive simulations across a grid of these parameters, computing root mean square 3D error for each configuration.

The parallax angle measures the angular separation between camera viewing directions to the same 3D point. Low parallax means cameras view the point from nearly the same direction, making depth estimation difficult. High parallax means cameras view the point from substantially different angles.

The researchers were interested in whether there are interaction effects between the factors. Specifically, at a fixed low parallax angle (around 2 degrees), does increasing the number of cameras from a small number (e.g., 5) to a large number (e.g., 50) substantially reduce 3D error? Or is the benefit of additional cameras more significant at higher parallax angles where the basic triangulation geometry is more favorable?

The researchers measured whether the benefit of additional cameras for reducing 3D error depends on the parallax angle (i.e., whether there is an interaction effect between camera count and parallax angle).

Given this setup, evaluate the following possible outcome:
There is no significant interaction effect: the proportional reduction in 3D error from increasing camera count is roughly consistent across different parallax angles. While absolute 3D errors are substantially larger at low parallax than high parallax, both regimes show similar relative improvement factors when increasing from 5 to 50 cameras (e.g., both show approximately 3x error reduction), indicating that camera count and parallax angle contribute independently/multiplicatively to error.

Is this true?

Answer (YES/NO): NO